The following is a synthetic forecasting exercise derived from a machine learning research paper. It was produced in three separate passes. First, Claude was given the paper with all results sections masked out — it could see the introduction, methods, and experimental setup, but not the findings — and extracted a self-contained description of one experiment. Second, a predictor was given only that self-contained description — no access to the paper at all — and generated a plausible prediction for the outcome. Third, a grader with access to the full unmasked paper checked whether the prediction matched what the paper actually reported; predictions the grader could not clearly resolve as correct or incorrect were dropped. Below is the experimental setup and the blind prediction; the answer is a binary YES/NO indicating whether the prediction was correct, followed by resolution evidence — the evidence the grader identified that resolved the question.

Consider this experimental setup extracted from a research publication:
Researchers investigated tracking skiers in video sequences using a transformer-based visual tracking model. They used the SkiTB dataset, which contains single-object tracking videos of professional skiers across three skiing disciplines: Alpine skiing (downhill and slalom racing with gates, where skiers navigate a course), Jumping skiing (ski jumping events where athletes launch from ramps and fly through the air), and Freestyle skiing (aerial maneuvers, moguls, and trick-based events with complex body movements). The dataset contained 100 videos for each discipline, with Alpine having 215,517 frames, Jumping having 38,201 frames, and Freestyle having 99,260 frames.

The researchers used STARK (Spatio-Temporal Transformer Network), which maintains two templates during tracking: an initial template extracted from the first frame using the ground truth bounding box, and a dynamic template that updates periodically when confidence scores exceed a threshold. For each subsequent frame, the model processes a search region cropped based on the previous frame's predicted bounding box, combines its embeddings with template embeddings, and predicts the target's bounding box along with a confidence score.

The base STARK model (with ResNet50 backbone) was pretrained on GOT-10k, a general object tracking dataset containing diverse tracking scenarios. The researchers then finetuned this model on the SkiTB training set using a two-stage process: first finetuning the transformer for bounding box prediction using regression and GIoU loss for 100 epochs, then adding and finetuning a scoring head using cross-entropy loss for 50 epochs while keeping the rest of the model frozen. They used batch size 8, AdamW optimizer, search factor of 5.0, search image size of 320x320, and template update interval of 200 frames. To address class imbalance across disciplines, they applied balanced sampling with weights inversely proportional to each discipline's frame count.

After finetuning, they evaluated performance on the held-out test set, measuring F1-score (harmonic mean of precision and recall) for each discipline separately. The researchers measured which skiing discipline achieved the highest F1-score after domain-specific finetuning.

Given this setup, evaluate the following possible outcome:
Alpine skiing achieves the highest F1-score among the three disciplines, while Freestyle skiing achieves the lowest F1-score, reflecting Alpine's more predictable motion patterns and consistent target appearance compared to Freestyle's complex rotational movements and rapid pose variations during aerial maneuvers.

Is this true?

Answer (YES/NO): NO